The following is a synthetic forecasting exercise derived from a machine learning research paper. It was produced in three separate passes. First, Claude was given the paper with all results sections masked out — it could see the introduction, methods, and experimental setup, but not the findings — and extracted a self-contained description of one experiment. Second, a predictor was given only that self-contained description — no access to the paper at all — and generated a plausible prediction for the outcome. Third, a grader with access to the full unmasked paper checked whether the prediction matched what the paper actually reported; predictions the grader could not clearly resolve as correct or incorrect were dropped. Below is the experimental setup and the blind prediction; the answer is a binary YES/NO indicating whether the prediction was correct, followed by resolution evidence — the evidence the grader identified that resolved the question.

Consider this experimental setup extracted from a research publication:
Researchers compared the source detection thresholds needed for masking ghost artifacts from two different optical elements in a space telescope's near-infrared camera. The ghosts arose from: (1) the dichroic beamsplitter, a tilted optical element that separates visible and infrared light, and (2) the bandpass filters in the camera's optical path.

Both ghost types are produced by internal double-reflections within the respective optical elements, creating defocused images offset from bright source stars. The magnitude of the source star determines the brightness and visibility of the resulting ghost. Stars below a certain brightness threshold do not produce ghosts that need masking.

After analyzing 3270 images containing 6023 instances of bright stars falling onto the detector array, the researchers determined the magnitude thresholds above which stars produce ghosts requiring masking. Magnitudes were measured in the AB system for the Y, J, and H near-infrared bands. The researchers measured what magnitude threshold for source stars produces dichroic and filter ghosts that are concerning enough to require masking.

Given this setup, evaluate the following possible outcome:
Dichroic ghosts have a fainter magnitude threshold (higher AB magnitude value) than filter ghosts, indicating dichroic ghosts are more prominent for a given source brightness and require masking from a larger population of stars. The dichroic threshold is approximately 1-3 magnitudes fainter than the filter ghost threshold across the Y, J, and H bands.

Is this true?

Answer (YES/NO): NO